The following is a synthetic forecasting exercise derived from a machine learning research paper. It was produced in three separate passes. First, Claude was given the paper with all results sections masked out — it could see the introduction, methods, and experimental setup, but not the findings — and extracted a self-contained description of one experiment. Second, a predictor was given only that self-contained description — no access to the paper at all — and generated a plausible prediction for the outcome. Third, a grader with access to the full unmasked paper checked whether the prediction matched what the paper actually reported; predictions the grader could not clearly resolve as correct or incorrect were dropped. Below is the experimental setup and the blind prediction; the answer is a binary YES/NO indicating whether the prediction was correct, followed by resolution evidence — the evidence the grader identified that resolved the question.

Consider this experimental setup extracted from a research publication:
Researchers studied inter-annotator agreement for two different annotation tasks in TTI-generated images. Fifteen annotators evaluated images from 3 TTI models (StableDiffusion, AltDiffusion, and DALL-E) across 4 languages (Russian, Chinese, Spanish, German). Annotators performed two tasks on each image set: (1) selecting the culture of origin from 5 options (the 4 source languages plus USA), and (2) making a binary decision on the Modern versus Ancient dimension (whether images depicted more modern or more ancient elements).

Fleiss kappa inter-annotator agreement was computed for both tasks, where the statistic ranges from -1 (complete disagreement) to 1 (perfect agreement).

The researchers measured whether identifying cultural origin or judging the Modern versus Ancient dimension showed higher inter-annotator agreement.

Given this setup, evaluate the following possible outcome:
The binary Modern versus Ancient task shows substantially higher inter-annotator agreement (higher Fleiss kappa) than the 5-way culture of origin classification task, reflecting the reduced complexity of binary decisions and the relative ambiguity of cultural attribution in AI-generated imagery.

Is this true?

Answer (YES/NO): YES